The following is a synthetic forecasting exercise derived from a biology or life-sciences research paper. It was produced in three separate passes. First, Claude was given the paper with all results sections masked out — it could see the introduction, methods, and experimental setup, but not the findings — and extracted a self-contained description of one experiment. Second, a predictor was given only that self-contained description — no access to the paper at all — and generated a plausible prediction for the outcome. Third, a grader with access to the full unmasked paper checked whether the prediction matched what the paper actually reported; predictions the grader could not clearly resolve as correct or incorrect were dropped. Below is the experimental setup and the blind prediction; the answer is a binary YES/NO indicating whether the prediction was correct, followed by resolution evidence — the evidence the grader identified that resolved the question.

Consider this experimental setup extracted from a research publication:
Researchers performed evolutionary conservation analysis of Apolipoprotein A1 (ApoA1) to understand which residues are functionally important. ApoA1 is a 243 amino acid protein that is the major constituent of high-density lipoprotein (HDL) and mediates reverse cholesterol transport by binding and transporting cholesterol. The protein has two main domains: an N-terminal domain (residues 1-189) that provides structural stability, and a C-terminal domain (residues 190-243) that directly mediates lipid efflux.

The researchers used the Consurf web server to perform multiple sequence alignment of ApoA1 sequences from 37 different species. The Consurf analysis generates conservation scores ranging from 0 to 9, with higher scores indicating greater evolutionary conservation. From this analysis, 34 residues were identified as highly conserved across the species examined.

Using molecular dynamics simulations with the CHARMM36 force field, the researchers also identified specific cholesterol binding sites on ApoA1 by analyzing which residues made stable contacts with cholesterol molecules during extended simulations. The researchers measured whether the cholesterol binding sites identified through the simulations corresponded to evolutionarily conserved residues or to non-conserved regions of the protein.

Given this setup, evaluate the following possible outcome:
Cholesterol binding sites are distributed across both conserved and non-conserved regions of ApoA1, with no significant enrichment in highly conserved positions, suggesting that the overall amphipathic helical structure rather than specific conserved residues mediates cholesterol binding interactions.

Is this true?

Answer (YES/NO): NO